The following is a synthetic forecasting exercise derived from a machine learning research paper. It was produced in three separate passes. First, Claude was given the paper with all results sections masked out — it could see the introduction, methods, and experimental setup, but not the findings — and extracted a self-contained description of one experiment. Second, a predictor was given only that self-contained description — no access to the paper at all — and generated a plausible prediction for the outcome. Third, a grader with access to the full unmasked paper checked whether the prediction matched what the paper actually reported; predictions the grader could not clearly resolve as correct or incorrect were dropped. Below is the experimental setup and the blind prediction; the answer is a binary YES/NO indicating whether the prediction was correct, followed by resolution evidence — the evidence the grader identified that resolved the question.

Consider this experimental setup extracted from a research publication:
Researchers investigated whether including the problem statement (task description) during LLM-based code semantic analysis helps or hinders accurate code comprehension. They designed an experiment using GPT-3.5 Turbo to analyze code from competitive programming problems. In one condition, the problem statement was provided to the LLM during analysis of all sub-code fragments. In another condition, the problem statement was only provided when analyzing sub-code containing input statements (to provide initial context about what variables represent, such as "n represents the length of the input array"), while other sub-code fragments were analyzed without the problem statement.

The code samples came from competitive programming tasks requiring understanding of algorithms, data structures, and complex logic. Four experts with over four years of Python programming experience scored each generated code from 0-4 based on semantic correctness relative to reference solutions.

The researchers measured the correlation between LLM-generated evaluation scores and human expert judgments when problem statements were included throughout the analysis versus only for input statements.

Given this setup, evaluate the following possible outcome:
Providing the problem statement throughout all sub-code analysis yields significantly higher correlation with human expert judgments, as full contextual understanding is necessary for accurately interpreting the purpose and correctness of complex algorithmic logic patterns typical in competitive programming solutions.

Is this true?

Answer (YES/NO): NO